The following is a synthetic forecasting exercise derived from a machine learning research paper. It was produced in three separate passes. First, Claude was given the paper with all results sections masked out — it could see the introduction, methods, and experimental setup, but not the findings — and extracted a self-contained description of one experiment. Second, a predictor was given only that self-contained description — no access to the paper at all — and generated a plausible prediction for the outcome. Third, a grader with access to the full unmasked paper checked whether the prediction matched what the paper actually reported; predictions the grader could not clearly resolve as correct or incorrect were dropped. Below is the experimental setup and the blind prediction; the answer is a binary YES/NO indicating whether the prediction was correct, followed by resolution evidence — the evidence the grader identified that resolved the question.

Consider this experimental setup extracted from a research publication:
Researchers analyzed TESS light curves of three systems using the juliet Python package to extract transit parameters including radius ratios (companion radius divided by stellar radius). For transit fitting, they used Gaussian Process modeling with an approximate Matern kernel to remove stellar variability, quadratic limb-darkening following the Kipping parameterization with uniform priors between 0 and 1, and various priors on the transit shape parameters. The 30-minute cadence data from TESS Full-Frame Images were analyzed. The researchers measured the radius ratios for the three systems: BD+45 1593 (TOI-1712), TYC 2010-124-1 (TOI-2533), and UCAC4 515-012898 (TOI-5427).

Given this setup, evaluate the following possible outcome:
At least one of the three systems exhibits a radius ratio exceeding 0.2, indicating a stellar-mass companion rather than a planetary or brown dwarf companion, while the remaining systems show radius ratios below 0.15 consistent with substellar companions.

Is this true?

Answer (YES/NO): NO